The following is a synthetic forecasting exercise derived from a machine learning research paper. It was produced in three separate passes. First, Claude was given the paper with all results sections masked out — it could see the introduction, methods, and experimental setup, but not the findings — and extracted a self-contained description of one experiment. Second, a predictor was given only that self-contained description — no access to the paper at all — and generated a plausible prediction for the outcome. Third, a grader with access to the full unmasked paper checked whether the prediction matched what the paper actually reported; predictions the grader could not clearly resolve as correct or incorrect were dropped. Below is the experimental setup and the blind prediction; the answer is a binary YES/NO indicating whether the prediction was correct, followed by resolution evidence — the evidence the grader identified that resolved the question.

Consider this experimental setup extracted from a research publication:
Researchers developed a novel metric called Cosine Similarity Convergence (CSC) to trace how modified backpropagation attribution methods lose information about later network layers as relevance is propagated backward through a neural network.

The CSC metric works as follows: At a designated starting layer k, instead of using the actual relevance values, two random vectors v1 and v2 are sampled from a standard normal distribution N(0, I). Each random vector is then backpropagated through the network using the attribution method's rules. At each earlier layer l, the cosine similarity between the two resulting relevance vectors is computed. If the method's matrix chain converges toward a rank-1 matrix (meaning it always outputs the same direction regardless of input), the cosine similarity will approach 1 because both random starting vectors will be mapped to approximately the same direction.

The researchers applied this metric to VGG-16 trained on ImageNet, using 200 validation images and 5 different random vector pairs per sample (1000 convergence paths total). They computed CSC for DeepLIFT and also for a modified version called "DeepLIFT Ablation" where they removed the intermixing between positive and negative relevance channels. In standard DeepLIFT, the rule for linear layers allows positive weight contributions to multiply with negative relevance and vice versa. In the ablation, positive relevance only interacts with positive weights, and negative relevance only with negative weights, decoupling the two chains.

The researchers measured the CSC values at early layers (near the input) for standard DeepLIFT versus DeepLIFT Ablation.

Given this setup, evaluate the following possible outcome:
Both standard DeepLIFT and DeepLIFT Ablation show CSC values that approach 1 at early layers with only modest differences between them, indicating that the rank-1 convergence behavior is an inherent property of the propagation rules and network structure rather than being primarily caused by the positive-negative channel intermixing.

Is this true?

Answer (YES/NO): NO